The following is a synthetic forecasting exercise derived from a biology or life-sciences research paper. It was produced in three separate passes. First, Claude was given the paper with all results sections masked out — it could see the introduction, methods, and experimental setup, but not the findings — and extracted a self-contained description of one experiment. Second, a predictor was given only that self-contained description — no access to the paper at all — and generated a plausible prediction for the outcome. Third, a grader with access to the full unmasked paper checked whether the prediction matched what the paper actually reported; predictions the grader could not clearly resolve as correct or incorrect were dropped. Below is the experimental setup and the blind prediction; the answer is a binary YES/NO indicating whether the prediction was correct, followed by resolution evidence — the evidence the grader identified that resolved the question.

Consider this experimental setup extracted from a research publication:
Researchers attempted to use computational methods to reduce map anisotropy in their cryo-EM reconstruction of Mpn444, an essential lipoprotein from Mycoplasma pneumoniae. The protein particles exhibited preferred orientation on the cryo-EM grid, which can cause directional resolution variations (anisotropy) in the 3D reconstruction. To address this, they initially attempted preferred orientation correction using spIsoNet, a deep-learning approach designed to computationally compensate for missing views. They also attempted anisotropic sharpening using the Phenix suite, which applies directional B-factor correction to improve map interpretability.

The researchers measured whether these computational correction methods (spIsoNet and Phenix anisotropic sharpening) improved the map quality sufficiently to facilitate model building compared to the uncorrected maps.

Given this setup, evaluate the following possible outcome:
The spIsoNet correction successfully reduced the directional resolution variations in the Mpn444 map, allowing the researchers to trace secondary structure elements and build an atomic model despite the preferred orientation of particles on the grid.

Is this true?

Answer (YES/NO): NO